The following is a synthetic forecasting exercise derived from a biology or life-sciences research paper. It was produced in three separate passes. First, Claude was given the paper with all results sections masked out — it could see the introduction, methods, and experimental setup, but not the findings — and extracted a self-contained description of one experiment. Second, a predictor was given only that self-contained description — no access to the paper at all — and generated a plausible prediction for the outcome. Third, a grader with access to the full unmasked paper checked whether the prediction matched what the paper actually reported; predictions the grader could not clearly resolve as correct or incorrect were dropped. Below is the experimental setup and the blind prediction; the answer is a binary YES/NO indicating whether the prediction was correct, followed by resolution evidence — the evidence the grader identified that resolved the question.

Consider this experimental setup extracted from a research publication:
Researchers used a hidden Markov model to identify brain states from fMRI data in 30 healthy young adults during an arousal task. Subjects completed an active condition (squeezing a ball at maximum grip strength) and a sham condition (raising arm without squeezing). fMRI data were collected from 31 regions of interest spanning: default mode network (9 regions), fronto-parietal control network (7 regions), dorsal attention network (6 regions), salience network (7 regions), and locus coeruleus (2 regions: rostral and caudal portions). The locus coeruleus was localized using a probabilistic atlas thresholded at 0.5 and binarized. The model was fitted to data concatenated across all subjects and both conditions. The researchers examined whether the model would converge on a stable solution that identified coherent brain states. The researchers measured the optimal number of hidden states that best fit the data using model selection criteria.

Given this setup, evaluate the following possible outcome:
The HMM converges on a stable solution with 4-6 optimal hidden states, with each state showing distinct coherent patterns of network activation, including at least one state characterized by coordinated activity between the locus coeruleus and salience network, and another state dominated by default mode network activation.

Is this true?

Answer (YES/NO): NO